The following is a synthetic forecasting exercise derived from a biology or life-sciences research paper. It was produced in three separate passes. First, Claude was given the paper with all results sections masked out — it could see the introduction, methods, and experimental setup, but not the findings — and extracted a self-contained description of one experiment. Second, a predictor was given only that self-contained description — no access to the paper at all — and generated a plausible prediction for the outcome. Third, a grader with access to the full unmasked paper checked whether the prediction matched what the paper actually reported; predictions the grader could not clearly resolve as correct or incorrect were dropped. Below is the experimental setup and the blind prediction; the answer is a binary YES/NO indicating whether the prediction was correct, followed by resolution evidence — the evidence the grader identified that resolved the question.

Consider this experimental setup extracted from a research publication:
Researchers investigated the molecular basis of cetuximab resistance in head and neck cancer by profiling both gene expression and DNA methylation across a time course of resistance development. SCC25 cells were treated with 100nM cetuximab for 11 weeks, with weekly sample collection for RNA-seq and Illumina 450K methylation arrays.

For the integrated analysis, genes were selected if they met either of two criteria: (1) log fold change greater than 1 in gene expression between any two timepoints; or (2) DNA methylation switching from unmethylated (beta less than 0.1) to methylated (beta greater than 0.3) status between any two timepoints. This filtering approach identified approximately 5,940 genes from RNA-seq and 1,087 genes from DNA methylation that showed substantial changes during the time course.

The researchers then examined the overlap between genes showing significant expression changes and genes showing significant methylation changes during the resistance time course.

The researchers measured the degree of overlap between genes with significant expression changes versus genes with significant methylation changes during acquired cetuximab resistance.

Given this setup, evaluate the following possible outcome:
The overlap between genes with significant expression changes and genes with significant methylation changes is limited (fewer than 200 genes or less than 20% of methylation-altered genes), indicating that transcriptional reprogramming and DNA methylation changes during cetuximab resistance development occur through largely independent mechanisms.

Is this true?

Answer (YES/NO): YES